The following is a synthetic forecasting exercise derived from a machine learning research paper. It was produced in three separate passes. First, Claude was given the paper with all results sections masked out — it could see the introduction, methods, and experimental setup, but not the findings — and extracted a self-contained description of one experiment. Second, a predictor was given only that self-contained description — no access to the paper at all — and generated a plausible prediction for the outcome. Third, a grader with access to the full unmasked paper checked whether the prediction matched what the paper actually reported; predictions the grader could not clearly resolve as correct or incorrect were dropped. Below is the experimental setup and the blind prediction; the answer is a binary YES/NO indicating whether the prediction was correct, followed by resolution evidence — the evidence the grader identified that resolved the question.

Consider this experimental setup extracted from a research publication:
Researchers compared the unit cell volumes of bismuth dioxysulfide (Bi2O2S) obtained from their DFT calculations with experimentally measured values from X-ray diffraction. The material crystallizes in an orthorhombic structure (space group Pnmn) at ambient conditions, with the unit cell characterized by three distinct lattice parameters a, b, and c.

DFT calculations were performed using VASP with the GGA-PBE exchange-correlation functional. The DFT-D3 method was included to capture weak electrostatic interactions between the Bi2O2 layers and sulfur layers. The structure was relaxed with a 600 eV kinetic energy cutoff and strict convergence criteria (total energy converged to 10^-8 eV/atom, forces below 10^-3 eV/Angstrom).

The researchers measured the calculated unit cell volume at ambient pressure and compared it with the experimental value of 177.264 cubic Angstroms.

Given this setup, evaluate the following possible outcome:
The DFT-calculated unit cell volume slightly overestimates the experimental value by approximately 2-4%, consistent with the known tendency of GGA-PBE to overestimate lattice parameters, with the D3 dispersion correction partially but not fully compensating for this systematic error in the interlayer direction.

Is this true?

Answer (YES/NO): YES